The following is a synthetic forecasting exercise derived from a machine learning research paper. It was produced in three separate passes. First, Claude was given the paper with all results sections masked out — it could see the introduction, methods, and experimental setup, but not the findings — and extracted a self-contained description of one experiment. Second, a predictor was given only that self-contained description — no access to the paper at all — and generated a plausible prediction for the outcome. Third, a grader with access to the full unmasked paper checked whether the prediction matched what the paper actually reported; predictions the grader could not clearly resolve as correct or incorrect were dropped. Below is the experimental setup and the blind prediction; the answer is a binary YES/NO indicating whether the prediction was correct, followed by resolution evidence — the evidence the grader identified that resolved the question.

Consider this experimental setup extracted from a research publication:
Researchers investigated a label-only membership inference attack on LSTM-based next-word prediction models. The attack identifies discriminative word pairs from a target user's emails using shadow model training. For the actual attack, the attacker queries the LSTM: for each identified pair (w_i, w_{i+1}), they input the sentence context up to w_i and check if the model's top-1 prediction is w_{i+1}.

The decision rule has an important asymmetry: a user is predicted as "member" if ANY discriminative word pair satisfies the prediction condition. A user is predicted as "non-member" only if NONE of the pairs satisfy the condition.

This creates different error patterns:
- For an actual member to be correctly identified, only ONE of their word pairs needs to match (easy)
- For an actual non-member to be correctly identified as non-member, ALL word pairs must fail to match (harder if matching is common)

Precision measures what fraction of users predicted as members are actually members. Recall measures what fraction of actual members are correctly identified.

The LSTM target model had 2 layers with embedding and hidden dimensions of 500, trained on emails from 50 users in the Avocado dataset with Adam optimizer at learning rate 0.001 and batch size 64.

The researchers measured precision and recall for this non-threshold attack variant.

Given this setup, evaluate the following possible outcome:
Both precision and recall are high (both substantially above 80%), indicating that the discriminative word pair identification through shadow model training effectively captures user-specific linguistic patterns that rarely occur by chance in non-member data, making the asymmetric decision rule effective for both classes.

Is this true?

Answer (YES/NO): NO